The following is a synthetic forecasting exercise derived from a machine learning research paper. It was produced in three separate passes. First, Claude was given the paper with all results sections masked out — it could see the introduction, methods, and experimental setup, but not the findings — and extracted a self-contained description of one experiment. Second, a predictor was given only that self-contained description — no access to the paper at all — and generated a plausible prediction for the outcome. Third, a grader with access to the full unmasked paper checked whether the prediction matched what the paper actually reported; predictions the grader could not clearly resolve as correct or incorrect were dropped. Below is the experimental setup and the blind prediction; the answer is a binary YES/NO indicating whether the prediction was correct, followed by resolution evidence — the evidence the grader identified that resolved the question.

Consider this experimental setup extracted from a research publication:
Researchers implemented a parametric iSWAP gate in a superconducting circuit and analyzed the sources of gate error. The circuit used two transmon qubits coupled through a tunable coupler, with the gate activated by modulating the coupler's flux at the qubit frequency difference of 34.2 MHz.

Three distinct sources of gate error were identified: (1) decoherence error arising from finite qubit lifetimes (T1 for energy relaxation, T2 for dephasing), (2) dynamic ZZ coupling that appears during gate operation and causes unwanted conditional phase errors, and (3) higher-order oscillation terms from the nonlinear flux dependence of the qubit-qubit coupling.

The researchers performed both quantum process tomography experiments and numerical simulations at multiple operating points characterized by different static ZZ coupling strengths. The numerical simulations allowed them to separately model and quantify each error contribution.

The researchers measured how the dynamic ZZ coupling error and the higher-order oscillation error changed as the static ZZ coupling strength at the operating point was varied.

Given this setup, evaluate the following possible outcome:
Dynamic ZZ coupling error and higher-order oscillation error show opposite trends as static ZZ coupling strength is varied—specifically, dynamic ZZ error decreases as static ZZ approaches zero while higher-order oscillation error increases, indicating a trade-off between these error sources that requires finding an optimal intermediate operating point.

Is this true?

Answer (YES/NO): NO